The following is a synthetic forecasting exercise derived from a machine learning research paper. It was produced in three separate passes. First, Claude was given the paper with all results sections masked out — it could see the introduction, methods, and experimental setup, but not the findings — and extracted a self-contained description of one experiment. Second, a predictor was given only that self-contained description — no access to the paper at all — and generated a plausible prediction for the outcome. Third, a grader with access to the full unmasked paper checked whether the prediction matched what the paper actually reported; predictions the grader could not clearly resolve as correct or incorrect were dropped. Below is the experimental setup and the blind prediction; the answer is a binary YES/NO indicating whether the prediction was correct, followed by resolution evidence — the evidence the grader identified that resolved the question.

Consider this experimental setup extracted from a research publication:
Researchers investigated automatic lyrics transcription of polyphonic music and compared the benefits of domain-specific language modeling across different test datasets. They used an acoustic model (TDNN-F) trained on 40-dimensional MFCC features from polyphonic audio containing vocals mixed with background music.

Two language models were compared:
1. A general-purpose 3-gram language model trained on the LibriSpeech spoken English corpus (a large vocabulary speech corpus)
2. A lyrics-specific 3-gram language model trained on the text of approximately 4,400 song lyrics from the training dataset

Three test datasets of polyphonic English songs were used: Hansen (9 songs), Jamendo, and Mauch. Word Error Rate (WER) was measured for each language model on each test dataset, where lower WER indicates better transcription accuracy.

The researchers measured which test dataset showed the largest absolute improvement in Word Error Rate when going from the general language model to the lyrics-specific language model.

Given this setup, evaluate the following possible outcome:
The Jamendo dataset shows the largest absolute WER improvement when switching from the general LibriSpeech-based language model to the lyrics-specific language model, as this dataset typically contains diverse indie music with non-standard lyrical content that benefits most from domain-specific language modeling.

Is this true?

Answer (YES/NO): NO